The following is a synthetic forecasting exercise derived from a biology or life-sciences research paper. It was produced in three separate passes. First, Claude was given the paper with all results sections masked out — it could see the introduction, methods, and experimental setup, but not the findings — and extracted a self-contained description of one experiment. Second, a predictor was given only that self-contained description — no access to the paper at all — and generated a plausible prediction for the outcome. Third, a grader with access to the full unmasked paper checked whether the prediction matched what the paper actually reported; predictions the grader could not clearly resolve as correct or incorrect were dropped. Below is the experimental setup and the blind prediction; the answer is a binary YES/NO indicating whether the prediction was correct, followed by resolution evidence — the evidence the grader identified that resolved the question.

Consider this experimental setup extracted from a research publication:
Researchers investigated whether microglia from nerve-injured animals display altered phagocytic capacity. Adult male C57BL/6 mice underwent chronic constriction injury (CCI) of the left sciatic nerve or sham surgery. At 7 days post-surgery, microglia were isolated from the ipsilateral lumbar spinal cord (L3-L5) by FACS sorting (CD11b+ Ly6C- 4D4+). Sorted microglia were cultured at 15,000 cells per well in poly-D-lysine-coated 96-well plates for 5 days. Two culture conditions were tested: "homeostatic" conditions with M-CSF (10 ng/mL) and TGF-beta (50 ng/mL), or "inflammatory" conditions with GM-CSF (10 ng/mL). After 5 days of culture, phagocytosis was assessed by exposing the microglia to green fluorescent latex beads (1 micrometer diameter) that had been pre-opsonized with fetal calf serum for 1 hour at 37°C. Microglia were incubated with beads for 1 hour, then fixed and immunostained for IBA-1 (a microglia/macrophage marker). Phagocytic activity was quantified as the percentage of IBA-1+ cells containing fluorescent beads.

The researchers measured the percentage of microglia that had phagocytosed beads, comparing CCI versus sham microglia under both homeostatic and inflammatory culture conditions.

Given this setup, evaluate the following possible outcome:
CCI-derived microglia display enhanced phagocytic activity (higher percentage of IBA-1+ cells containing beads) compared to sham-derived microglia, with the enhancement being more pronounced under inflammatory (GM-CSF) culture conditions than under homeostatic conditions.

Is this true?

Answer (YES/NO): YES